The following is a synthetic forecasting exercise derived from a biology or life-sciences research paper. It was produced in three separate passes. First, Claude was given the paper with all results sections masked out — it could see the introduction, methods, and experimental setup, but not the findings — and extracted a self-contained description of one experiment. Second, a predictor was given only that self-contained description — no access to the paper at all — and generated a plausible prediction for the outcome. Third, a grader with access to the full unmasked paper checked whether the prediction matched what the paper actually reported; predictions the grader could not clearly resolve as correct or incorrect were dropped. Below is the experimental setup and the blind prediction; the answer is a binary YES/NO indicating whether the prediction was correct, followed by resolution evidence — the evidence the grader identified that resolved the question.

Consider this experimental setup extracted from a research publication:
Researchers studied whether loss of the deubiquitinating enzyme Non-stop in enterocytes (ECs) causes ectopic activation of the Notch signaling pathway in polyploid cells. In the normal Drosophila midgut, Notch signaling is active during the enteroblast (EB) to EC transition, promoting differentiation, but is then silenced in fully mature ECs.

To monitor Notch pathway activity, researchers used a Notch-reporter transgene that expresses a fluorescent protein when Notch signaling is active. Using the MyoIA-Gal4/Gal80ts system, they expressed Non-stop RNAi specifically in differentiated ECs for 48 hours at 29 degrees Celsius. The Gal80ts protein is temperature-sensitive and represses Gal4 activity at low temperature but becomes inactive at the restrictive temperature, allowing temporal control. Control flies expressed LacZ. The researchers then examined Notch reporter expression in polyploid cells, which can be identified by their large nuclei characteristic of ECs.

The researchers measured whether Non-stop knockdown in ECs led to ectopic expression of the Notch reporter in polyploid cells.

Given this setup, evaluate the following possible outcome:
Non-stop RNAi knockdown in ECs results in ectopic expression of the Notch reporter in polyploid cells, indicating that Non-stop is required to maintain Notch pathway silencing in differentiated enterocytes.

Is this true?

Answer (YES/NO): YES